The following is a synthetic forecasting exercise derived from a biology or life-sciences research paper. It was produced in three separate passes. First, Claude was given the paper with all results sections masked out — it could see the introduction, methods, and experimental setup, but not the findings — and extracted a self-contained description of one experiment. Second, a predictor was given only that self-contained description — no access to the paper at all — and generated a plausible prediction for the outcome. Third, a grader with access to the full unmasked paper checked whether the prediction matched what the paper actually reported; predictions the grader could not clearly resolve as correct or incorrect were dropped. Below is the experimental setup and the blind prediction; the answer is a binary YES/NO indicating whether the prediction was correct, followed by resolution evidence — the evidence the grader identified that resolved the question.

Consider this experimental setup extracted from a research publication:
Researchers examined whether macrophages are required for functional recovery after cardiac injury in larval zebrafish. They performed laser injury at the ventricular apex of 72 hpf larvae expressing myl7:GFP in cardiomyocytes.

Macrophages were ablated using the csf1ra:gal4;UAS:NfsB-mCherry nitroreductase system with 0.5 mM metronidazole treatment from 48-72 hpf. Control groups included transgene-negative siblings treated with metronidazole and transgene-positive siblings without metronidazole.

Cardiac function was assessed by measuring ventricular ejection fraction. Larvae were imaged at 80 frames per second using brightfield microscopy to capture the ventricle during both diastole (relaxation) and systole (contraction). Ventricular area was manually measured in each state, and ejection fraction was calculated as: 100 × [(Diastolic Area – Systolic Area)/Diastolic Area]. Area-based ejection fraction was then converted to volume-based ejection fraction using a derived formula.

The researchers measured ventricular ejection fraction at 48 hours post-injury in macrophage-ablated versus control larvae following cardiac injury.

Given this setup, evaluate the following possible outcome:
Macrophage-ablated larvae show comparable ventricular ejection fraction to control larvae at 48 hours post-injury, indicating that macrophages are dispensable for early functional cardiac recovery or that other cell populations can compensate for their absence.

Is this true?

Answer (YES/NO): YES